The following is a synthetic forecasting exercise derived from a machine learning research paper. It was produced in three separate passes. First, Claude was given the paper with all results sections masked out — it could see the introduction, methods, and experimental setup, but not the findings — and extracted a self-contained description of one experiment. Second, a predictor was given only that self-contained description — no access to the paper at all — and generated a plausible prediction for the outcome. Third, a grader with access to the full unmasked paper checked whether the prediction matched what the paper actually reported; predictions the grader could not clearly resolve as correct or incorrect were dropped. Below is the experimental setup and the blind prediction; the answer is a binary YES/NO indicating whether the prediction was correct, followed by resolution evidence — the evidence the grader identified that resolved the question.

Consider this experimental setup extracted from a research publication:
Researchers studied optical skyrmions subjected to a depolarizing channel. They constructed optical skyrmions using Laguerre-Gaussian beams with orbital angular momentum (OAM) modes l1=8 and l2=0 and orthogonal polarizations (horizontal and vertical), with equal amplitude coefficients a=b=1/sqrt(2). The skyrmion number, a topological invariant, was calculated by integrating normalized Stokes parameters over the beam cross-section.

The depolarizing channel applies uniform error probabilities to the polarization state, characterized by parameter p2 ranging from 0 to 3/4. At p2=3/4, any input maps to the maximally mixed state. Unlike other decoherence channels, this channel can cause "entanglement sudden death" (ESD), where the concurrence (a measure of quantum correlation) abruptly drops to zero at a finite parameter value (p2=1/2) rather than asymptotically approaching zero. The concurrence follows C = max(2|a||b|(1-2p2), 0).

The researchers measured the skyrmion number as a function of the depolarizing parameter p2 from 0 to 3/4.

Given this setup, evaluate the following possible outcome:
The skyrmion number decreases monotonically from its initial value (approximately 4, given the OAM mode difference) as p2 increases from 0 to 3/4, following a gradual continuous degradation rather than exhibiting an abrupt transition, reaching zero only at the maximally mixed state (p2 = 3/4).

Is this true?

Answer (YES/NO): NO